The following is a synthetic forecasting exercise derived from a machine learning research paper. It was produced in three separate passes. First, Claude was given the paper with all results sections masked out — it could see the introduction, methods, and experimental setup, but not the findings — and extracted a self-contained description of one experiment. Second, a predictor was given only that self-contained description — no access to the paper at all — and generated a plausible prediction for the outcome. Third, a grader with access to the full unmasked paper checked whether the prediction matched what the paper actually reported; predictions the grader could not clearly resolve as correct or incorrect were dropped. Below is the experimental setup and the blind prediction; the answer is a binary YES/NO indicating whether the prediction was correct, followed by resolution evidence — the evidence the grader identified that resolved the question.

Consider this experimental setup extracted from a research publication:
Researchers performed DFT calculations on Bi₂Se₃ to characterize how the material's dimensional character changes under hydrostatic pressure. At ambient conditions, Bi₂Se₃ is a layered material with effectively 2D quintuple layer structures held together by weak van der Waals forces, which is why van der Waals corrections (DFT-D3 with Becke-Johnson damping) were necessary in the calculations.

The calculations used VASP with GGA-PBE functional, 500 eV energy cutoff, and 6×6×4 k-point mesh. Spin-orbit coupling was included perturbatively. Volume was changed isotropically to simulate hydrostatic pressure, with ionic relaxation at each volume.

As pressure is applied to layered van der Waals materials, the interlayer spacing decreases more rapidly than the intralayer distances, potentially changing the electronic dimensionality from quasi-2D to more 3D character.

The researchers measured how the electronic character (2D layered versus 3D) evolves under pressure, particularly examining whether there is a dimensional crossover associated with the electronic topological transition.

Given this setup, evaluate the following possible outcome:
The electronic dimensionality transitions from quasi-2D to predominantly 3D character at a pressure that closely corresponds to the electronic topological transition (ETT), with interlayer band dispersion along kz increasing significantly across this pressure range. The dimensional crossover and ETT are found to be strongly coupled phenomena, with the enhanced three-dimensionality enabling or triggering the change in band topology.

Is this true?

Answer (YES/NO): YES